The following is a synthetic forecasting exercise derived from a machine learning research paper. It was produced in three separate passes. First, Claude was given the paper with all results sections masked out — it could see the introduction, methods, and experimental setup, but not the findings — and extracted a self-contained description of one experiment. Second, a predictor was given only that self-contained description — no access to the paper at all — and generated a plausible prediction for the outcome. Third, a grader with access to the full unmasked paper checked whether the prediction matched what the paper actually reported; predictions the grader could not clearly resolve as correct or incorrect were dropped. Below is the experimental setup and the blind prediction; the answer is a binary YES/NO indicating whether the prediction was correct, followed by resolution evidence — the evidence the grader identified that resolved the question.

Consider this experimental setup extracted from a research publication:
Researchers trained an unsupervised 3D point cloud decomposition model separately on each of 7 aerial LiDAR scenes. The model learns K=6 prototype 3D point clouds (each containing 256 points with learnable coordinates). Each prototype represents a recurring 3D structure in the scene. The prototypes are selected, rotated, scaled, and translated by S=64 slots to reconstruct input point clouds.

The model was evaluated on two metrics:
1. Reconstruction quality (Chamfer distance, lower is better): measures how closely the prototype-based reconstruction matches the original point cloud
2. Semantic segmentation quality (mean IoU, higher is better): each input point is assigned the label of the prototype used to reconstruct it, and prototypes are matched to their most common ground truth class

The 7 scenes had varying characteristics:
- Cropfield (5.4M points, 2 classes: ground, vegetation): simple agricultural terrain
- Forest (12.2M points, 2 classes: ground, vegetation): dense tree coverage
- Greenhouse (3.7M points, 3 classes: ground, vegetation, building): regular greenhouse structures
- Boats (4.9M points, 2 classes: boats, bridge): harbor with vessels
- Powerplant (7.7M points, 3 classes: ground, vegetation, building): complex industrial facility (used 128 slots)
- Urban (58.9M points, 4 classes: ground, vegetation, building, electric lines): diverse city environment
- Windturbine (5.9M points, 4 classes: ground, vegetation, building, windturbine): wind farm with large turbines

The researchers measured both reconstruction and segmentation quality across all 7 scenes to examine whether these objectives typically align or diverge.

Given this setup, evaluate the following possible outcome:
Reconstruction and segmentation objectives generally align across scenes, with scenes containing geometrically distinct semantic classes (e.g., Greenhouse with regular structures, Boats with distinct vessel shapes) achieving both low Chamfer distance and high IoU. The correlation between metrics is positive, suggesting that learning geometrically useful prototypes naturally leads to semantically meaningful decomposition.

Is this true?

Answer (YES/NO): NO